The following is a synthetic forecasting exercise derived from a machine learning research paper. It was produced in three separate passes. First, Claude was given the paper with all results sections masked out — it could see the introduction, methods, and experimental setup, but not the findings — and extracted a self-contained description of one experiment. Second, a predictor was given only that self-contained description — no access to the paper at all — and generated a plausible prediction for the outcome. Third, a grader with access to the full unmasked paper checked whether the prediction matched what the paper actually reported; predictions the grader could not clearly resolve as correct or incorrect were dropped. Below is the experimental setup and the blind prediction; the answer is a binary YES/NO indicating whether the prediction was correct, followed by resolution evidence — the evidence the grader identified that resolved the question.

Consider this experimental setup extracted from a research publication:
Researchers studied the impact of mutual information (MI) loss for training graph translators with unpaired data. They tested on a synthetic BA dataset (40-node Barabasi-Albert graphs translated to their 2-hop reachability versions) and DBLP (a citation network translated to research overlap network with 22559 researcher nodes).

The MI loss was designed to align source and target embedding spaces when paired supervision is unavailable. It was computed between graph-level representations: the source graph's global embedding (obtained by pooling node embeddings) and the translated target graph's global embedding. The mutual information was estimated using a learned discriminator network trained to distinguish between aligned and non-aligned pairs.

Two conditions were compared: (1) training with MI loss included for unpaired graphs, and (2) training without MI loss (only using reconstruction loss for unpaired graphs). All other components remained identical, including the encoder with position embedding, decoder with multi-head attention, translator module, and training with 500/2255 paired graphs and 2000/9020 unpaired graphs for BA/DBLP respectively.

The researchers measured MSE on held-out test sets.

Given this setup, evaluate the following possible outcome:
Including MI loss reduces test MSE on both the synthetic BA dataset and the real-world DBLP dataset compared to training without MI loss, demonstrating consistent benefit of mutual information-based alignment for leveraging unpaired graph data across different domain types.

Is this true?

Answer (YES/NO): YES